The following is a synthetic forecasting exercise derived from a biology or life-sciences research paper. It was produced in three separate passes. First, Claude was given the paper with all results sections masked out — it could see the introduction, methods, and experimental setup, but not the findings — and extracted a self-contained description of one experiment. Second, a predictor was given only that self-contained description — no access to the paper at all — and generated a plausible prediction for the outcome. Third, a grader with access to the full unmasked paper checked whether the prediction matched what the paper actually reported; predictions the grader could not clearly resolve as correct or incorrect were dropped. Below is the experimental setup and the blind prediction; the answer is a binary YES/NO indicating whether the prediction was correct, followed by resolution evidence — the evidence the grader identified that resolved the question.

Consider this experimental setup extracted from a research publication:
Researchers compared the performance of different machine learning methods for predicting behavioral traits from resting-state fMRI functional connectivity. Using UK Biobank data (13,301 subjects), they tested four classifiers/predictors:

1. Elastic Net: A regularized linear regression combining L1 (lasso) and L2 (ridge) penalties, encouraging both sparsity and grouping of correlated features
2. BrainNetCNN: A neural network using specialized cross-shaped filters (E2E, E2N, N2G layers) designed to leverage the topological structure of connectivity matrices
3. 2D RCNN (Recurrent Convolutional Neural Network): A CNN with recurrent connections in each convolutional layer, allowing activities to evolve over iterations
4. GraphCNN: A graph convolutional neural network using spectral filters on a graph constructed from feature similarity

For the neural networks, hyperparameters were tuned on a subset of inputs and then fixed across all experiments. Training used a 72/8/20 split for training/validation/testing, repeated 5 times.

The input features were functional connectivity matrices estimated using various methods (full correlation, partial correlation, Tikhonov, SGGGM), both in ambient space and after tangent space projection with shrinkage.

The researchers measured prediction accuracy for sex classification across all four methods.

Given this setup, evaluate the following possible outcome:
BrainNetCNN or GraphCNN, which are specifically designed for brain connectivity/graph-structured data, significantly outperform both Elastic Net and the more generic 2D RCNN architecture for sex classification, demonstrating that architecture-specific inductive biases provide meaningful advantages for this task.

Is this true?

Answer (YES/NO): NO